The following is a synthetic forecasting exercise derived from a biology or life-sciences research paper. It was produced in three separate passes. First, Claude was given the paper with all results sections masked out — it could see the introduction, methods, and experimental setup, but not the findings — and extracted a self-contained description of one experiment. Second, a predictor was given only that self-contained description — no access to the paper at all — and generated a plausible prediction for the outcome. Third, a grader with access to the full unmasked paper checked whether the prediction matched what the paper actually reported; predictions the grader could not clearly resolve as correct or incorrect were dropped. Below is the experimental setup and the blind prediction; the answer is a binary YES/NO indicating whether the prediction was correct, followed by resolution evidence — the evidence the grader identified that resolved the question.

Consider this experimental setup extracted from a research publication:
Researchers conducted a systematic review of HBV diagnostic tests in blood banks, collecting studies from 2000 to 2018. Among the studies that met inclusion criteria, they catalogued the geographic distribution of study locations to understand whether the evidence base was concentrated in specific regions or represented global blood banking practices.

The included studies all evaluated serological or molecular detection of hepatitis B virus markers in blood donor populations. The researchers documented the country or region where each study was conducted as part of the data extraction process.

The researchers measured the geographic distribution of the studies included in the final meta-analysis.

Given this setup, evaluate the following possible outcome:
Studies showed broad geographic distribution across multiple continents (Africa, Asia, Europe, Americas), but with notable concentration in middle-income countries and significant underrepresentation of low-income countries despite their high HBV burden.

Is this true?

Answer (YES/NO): NO